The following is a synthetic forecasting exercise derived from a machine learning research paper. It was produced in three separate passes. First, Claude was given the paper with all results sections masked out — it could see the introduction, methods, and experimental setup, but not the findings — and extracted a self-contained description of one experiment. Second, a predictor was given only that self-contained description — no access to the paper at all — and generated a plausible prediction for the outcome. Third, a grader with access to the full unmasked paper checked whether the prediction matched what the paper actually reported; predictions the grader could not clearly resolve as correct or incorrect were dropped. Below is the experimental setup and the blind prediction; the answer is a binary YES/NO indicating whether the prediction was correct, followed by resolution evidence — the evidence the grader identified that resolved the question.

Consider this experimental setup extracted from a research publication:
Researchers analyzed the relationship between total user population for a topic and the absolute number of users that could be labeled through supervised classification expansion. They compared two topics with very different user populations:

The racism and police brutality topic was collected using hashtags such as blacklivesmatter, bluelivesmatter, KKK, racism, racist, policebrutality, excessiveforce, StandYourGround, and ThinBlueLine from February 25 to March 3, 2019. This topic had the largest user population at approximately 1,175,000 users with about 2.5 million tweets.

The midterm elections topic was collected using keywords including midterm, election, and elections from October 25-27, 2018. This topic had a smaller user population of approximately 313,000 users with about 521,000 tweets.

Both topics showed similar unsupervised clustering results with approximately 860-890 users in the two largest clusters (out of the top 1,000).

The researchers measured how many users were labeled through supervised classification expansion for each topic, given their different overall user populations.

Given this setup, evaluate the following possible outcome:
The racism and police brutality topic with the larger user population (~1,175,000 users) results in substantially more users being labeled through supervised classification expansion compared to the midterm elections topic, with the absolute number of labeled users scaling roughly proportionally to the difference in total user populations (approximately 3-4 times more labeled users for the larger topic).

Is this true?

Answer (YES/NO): NO